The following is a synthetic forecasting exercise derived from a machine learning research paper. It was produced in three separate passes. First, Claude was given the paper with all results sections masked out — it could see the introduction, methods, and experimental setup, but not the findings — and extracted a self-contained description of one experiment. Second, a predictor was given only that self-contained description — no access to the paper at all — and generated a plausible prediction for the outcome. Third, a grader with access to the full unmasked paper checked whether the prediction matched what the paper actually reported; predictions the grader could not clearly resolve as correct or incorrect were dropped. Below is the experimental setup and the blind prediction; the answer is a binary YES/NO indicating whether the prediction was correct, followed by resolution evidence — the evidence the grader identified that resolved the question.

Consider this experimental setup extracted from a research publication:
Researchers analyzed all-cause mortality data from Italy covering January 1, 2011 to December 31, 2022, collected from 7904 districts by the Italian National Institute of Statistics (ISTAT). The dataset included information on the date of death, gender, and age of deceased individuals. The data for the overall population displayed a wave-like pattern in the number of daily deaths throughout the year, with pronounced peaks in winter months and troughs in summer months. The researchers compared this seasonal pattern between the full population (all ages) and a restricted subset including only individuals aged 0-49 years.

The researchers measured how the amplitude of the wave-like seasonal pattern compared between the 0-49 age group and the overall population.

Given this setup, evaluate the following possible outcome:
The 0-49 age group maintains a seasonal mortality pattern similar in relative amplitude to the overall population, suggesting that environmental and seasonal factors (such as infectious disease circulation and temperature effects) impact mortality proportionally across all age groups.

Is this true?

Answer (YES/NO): NO